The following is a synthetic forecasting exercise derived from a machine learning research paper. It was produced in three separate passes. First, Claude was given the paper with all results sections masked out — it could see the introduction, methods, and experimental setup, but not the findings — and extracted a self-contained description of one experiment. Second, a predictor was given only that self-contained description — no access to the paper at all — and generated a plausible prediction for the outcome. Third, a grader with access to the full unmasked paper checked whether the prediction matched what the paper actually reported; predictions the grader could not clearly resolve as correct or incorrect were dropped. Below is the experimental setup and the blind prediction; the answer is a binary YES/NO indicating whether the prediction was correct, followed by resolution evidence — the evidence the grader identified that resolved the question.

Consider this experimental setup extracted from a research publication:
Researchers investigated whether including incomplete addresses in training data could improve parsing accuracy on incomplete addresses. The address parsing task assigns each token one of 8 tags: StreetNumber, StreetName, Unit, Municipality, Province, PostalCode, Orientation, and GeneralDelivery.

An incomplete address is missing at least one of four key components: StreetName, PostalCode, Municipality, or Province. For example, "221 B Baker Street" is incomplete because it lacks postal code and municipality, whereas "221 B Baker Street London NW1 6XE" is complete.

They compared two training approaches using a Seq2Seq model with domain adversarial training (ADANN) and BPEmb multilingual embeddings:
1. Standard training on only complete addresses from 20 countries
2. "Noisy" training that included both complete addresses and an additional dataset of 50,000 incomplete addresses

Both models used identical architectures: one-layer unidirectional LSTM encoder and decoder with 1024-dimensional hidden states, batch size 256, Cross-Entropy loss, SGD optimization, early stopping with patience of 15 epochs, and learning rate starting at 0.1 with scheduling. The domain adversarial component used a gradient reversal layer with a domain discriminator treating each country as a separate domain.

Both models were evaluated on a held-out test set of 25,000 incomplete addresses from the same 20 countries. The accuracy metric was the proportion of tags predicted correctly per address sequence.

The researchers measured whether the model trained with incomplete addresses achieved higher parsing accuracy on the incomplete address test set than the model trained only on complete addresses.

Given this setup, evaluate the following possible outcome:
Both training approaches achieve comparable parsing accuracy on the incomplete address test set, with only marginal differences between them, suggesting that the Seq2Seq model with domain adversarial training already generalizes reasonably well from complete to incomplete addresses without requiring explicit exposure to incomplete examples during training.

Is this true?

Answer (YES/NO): NO